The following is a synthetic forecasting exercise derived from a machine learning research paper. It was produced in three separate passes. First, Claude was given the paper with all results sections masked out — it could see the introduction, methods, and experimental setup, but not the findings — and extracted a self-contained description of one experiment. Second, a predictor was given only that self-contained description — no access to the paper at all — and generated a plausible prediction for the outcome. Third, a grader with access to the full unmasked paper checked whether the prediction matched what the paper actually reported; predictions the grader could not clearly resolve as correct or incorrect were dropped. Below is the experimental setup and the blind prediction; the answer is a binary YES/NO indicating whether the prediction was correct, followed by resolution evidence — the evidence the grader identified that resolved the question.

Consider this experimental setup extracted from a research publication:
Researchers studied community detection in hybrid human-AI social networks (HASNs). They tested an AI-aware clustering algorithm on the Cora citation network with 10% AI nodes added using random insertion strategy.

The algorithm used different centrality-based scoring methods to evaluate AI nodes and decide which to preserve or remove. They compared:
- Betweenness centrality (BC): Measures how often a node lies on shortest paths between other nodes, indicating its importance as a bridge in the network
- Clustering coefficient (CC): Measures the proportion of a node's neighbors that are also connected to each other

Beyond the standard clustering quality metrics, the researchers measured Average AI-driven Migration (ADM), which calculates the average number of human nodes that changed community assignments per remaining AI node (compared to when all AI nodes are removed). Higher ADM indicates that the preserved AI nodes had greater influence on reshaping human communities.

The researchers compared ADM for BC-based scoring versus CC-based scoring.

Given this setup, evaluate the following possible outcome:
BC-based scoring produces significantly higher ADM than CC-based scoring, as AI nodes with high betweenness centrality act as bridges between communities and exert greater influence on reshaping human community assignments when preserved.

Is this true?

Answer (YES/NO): NO